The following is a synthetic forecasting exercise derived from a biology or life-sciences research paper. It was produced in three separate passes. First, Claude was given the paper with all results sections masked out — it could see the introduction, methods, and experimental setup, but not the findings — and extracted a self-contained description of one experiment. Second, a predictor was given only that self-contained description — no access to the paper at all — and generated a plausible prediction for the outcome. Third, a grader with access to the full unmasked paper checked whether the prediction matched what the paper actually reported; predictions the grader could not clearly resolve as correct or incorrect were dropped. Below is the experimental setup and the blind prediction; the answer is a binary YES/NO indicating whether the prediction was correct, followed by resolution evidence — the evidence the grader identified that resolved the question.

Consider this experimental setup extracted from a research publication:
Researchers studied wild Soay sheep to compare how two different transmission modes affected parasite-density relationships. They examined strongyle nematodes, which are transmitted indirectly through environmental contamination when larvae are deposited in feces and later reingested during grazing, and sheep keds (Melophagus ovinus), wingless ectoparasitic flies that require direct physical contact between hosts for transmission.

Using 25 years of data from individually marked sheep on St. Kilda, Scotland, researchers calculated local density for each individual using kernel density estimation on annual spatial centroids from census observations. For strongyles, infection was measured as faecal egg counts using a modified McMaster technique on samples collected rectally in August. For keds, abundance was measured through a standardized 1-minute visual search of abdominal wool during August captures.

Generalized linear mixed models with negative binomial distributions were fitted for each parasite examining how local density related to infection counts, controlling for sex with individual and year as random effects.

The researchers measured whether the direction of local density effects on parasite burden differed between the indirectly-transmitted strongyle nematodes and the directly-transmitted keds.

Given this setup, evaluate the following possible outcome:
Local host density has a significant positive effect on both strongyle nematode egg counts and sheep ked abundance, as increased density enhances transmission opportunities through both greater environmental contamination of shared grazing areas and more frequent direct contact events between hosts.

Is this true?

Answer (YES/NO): NO